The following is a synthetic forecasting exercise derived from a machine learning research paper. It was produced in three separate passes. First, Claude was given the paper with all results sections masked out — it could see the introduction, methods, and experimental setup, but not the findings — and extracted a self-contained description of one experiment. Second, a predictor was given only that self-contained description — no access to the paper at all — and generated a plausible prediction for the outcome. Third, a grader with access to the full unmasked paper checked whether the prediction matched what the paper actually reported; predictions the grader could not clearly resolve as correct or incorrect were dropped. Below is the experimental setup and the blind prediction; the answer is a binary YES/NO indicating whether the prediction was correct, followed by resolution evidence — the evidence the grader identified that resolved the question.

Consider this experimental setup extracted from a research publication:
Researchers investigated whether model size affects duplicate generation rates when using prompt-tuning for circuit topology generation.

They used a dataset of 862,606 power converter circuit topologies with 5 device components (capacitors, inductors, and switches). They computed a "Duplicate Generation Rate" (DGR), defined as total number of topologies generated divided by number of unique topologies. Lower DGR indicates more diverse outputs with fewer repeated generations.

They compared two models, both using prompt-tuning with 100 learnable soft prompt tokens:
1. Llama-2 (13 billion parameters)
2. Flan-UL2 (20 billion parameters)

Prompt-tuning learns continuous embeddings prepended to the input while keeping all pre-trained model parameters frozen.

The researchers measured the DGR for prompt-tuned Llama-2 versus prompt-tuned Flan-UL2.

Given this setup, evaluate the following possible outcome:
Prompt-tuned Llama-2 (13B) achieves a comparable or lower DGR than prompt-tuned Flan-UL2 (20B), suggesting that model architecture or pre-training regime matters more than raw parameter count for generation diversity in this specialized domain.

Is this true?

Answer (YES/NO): NO